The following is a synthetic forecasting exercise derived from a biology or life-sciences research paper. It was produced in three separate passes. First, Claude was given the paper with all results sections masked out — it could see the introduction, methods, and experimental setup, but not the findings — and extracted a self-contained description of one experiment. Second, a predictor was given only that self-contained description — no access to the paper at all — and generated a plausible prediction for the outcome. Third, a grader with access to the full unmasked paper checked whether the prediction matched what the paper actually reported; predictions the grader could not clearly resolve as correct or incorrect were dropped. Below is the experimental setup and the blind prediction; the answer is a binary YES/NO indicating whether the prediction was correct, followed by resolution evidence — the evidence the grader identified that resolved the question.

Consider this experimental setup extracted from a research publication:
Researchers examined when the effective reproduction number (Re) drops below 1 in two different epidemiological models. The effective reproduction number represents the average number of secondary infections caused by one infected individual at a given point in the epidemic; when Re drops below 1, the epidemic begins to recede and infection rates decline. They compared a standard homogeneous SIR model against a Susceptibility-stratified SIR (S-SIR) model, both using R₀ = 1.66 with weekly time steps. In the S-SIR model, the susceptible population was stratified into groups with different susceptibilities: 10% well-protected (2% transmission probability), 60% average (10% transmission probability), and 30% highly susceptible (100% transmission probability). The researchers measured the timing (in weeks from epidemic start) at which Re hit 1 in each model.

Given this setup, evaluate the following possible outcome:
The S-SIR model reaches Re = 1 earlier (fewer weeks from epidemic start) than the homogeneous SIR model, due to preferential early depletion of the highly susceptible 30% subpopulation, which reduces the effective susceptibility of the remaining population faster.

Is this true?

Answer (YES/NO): YES